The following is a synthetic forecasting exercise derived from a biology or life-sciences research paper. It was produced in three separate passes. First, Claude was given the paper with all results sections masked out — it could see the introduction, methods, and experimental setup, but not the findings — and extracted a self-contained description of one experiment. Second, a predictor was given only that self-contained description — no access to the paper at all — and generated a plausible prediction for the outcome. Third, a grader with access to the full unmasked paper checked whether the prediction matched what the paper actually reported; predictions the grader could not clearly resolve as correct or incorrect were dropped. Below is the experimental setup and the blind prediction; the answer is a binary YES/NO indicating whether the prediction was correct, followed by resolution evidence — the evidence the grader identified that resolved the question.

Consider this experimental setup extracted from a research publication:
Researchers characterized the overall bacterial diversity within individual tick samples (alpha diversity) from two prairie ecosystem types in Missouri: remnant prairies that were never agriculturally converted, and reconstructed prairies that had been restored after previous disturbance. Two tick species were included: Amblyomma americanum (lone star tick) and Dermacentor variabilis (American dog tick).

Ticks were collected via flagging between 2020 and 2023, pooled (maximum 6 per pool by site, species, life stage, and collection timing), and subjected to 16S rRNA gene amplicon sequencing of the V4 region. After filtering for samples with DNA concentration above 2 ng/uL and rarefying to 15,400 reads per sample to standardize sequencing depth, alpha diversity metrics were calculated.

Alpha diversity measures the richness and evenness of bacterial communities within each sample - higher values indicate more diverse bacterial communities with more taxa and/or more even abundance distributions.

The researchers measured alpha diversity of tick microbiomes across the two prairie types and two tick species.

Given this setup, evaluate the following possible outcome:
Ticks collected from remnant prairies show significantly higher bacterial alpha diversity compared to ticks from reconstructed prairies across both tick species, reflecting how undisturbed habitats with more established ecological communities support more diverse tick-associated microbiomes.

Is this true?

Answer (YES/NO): NO